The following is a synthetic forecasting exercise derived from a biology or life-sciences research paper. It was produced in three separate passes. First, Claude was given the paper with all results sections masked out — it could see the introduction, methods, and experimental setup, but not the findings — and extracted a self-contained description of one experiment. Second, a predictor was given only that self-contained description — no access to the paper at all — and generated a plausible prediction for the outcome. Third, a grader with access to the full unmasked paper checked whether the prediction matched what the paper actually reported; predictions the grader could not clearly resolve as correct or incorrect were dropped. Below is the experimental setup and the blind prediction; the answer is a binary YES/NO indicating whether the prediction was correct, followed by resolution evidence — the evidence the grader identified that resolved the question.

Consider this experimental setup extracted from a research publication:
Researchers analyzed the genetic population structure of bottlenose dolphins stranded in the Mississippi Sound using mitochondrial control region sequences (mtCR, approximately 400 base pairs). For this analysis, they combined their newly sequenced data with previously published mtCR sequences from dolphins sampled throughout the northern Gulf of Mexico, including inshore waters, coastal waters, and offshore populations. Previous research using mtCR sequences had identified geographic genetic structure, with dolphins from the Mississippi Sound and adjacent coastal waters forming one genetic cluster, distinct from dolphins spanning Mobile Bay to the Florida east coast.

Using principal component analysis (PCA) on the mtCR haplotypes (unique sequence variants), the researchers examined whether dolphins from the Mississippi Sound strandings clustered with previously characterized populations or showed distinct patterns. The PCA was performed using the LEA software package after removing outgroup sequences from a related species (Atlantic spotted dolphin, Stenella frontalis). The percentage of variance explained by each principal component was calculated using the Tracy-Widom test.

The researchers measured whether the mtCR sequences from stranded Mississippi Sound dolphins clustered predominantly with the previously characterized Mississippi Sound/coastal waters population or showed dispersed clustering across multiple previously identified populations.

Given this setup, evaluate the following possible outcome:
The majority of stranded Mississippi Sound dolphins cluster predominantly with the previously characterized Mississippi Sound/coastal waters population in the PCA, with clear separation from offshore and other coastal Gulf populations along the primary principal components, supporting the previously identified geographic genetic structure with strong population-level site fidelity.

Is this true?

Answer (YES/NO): YES